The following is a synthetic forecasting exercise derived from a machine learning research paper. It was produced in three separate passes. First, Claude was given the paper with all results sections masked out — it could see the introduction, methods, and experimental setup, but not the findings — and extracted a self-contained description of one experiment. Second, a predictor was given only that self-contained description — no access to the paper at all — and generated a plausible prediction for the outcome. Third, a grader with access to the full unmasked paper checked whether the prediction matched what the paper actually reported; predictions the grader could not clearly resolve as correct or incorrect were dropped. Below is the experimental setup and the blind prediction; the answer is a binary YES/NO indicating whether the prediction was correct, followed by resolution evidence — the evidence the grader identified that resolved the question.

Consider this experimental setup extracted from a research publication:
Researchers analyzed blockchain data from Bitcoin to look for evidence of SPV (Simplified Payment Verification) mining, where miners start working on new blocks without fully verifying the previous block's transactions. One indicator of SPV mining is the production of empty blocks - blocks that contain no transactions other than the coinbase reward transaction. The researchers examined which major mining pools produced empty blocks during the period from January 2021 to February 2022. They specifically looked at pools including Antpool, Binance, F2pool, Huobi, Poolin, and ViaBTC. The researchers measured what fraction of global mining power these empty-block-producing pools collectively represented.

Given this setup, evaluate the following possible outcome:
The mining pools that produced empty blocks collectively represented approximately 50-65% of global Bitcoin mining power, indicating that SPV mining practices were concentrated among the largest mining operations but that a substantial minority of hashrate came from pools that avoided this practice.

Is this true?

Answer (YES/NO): NO